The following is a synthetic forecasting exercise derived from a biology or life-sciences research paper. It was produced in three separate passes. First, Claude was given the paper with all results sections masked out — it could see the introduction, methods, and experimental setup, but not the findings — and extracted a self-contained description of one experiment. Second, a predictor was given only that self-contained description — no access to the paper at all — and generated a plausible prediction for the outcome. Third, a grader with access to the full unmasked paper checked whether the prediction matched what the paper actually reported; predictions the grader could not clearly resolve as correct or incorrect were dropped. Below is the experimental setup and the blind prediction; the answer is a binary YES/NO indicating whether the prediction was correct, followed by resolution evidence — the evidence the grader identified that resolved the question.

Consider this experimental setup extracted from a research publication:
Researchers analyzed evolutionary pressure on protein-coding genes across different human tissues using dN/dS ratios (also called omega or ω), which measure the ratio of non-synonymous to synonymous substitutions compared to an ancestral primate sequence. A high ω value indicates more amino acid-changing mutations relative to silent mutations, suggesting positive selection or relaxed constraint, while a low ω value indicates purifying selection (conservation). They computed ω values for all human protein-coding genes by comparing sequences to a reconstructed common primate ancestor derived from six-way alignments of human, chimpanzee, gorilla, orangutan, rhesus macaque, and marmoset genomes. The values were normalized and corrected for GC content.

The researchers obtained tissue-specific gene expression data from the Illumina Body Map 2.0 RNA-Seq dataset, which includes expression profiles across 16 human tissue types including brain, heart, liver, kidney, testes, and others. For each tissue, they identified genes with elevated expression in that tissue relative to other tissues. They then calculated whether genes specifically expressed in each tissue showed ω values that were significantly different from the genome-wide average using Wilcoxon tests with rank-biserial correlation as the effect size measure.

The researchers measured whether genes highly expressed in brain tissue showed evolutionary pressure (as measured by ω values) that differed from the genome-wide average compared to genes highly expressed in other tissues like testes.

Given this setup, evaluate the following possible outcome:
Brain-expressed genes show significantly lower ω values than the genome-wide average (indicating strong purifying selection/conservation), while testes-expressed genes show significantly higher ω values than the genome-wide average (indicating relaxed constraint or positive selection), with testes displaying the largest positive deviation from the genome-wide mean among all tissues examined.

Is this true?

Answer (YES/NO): YES